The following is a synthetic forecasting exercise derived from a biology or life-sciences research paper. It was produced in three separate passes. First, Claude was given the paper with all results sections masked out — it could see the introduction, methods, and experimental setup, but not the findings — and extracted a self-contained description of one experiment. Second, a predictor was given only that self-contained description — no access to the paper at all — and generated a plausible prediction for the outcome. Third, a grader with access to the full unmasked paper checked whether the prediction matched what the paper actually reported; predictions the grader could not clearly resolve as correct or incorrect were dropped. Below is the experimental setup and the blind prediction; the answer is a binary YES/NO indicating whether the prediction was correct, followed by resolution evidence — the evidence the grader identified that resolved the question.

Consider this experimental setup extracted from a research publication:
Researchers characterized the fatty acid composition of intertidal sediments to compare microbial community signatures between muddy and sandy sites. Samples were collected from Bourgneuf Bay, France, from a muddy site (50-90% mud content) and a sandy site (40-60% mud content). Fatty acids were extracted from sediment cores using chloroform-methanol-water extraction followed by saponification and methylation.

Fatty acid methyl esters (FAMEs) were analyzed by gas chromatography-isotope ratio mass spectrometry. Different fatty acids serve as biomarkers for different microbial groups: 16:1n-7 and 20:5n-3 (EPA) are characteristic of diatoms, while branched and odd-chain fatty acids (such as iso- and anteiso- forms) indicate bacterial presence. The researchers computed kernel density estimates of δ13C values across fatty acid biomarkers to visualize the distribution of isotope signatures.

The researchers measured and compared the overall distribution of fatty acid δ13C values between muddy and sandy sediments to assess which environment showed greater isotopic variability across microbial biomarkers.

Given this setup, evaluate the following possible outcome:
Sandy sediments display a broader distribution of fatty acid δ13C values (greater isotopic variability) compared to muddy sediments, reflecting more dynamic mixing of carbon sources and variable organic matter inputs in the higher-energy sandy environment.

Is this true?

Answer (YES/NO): YES